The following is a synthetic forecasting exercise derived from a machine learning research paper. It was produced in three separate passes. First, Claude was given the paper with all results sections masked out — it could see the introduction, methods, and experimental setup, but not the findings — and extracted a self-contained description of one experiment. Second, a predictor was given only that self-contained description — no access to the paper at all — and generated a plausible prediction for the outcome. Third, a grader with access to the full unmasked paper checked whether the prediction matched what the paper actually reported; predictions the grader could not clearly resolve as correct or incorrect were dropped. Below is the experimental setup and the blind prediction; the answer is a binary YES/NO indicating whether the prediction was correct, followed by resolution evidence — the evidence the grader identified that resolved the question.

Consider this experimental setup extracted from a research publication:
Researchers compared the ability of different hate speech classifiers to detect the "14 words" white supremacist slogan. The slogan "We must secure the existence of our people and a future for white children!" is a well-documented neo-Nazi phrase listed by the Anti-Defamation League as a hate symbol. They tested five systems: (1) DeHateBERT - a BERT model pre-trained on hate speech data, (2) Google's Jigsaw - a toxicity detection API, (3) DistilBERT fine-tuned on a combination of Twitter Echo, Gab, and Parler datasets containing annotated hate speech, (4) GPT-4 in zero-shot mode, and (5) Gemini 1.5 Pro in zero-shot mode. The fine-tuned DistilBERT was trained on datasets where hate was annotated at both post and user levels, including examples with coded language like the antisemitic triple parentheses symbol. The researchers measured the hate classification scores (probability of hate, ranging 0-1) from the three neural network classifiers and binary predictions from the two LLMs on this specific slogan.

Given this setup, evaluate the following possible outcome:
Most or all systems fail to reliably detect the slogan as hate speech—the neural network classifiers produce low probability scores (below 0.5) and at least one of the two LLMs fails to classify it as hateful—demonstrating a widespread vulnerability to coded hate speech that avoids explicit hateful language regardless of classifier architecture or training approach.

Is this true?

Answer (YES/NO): NO